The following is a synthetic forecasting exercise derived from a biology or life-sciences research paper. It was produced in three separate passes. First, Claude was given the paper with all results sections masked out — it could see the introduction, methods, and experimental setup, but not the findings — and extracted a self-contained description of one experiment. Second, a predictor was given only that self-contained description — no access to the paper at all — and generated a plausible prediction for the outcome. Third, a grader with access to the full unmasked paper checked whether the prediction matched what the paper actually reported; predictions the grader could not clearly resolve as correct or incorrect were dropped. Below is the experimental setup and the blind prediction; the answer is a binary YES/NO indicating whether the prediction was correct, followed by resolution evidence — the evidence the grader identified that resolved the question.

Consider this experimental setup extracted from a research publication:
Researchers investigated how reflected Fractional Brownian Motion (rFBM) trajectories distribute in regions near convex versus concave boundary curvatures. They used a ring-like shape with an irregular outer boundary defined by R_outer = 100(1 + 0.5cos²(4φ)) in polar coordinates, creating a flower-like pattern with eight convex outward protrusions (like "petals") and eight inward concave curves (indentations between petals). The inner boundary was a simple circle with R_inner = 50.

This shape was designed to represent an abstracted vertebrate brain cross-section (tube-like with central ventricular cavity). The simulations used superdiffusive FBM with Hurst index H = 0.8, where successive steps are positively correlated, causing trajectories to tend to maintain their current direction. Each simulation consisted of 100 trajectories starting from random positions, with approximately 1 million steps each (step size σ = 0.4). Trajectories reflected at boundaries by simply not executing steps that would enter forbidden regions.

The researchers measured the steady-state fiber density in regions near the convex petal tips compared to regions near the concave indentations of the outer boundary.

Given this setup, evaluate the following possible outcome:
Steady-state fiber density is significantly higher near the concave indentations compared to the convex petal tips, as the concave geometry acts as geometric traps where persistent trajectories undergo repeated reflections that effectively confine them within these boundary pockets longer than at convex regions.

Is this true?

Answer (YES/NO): NO